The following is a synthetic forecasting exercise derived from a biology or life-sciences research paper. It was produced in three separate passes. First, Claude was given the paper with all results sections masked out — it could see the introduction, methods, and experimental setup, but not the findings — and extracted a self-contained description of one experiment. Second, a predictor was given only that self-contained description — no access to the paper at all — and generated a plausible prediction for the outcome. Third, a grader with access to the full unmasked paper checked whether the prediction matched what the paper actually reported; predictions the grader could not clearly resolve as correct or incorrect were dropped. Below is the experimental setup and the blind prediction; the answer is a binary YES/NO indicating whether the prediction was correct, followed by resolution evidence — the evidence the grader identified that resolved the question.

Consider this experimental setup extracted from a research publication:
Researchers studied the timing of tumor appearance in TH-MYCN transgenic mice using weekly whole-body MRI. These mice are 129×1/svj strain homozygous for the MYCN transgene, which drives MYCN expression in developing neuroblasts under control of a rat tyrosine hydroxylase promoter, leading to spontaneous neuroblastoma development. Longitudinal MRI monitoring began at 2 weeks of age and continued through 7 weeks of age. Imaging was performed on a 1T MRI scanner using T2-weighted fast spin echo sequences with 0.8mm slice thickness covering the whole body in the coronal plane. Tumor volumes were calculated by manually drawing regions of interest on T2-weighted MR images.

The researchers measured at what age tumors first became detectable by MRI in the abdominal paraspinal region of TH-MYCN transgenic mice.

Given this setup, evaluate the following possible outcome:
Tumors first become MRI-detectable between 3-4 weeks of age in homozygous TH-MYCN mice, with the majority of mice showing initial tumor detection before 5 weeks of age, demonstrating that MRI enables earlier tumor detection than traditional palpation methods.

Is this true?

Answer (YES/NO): NO